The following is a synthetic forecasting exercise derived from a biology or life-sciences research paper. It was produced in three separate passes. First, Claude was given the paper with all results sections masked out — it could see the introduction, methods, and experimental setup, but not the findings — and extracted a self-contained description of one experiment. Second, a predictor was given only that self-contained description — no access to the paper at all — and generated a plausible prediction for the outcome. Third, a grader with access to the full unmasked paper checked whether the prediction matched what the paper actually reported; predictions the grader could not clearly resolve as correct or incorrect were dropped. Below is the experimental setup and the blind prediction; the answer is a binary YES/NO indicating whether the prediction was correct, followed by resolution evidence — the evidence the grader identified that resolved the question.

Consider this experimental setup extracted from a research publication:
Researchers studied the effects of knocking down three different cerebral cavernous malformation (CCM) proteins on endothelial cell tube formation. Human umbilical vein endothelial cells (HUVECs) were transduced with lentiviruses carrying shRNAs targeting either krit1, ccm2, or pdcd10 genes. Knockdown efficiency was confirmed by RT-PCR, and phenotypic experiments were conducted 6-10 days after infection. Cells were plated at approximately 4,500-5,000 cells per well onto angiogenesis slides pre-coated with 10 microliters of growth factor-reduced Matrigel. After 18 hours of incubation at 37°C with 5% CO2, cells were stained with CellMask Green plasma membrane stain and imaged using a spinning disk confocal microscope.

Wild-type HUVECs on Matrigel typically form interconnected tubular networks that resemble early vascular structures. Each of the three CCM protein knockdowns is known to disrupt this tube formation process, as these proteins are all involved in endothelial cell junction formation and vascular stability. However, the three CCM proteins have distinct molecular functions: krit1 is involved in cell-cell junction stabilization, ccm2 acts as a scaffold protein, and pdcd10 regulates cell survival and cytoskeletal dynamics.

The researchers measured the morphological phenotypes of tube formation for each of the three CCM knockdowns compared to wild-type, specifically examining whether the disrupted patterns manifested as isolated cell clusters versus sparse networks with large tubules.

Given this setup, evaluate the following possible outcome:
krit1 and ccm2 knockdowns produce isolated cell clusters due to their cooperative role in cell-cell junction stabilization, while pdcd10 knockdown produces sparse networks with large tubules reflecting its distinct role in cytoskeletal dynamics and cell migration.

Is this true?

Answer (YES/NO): NO